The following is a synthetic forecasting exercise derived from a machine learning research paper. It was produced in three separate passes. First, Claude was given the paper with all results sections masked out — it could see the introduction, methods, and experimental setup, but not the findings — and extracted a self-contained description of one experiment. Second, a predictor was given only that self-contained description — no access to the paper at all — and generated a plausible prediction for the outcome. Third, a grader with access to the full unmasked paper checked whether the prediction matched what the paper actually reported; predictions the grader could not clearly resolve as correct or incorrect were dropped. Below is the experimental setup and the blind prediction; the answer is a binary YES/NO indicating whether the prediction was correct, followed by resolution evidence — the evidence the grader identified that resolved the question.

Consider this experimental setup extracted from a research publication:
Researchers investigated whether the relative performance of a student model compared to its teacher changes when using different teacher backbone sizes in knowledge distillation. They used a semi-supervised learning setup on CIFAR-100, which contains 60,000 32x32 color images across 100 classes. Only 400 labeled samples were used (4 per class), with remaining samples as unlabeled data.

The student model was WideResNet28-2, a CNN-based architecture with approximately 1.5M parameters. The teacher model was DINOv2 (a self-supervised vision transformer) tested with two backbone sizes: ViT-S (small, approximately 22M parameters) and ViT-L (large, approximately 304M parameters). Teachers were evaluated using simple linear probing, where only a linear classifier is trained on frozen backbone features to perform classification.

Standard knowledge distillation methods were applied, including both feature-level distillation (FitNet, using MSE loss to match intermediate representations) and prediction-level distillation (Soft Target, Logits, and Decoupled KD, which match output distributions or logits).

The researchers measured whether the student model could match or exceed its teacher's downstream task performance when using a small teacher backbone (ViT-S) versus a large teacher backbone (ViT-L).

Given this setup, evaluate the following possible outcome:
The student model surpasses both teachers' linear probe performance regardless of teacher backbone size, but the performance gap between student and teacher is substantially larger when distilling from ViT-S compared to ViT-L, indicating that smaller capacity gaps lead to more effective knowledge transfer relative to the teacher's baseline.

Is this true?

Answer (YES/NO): NO